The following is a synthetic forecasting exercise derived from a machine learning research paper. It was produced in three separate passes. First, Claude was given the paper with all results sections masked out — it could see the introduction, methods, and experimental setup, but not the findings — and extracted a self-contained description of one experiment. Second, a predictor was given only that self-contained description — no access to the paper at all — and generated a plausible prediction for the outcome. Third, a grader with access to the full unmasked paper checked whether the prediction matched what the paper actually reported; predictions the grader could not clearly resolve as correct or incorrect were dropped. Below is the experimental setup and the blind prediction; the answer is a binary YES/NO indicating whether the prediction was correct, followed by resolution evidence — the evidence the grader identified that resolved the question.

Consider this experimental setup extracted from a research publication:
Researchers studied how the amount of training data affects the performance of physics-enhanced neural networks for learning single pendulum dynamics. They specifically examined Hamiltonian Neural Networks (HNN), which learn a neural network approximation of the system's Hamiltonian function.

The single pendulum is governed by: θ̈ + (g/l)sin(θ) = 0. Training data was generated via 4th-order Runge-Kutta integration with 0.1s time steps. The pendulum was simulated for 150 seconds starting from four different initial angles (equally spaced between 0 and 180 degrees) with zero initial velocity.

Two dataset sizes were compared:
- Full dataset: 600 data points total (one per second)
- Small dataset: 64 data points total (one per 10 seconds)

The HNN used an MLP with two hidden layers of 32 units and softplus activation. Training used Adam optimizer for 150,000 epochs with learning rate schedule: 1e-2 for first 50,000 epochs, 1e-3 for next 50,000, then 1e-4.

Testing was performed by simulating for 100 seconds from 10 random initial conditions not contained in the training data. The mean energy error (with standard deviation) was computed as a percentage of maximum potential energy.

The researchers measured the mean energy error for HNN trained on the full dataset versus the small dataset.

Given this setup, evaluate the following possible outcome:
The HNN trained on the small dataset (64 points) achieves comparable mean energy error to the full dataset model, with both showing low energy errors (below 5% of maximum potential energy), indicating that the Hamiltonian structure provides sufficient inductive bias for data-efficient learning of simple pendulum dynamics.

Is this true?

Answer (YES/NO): NO